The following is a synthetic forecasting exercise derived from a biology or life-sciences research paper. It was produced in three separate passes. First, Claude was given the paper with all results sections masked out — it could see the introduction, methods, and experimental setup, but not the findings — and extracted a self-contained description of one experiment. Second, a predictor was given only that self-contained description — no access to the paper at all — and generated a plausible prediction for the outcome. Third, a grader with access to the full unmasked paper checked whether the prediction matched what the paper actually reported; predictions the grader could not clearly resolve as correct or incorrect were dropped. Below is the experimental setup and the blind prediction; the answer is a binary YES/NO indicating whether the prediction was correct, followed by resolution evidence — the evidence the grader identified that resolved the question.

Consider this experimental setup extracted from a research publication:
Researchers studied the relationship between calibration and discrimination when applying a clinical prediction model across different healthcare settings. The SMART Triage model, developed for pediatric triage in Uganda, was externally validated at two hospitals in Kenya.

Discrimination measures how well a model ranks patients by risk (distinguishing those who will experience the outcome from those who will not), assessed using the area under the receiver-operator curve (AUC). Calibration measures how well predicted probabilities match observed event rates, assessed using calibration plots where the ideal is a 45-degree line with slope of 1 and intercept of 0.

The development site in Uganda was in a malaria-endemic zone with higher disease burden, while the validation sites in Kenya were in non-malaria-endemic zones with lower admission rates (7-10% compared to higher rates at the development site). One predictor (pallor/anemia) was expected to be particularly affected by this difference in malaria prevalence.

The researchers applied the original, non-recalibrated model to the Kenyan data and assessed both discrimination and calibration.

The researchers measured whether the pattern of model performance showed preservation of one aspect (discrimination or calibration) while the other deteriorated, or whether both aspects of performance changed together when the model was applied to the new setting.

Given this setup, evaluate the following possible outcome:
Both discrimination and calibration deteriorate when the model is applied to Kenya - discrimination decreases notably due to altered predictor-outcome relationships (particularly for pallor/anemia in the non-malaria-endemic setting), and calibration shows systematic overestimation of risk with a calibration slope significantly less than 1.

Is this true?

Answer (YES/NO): NO